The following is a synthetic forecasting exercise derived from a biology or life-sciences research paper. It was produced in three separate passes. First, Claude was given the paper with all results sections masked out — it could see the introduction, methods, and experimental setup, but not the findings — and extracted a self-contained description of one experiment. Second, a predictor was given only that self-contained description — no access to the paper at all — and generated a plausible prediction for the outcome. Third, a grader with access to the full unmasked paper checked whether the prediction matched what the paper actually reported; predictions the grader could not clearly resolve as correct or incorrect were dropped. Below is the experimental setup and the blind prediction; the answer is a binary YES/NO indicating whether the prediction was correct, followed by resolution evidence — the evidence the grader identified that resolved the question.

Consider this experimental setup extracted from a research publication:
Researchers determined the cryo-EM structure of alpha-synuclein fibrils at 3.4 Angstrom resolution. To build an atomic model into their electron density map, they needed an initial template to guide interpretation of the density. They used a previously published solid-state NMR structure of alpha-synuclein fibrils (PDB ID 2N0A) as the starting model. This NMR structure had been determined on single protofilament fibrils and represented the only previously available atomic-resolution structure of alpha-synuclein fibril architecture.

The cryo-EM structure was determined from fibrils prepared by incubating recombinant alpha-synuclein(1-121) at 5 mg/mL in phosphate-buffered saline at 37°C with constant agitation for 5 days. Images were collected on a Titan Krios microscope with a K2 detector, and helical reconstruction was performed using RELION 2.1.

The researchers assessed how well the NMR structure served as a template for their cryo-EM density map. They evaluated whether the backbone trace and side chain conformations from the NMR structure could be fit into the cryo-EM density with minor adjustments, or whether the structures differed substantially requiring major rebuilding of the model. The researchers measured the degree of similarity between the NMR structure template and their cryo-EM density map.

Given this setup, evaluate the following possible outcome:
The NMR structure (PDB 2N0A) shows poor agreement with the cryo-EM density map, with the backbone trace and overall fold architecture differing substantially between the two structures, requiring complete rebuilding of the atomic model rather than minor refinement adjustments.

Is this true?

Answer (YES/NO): YES